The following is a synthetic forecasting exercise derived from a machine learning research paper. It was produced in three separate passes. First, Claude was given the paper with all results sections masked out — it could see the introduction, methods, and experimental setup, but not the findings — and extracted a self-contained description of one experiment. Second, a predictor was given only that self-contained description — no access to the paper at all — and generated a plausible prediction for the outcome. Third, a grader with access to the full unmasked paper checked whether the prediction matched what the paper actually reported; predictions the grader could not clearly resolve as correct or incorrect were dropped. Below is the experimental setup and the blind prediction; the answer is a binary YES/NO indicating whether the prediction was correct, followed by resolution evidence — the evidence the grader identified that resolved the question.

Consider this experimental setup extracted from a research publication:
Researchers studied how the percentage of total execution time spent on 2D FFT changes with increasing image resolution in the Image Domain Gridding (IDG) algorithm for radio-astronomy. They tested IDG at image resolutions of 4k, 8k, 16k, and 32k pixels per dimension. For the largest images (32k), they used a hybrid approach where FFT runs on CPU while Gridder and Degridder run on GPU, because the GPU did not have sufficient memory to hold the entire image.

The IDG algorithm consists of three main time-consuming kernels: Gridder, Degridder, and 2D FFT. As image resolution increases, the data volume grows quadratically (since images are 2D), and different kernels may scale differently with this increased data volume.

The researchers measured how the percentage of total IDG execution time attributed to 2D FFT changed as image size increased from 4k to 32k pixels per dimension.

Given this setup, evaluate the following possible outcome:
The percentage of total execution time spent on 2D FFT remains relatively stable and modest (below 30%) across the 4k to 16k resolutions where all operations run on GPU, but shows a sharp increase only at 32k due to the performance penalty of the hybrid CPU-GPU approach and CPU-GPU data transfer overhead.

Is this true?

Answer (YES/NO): NO